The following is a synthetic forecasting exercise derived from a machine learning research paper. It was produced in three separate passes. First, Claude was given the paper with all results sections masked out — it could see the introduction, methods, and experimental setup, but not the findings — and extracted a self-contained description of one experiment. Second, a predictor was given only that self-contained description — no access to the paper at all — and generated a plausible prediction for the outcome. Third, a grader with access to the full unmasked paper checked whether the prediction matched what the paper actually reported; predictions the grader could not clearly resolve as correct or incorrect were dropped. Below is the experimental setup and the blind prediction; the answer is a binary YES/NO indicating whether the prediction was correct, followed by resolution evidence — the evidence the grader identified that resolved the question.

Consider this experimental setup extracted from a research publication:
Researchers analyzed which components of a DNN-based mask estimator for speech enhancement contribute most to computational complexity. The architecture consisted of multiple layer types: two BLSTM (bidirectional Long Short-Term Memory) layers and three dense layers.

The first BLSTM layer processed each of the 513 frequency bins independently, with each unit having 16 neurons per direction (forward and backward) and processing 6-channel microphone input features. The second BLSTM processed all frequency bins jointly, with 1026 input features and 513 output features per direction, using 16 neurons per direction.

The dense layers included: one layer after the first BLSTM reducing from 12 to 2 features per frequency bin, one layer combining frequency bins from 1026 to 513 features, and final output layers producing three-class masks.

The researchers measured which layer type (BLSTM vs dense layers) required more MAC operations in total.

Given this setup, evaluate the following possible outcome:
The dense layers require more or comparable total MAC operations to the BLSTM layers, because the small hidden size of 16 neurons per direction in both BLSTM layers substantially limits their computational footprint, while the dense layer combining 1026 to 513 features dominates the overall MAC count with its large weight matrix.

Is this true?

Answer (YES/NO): NO